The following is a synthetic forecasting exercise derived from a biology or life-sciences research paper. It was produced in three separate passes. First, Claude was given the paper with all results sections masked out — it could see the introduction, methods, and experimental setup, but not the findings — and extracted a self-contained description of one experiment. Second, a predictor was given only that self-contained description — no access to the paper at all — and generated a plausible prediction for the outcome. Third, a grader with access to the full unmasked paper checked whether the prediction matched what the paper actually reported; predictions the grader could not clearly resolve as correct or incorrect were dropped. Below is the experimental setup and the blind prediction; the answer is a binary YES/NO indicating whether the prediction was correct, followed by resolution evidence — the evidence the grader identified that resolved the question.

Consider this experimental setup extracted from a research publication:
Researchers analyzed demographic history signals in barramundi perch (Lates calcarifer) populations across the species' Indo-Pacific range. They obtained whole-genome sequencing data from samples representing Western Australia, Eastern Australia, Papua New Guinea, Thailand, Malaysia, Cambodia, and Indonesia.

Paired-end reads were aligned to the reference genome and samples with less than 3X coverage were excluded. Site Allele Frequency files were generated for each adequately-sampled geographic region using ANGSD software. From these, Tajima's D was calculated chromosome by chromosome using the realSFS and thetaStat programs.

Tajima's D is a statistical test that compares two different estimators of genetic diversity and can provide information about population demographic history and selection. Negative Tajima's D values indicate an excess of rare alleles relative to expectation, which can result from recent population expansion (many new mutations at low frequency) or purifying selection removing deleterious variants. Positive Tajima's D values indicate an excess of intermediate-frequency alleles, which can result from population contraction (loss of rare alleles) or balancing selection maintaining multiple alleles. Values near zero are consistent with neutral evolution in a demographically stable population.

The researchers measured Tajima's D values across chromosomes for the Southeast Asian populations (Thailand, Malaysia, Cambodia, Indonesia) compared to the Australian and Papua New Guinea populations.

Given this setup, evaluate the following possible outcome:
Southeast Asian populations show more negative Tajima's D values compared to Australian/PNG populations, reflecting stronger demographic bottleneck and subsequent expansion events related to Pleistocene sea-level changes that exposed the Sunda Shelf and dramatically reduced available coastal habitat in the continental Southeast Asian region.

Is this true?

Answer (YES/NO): NO